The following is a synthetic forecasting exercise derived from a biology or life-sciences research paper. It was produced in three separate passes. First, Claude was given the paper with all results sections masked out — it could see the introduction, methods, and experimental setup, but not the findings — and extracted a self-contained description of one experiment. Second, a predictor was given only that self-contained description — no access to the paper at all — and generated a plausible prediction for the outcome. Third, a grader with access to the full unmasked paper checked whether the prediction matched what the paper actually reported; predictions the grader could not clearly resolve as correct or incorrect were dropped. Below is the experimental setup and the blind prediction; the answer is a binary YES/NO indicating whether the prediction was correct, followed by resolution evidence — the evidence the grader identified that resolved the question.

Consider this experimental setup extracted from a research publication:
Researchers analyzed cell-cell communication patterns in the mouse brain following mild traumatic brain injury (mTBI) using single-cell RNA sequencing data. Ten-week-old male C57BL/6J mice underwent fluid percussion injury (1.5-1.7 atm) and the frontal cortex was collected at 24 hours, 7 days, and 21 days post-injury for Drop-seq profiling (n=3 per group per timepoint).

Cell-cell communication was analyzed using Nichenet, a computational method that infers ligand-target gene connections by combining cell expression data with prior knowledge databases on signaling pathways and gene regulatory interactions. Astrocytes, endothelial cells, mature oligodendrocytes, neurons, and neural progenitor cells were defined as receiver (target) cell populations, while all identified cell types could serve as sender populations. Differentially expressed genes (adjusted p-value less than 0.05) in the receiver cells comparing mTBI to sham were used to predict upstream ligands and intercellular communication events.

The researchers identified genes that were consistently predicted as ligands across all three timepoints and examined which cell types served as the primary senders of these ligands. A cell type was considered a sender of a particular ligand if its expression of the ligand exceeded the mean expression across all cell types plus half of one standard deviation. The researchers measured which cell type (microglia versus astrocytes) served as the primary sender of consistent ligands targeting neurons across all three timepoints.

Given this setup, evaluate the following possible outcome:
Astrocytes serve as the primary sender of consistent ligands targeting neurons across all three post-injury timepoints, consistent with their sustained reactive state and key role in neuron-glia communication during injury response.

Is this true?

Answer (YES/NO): NO